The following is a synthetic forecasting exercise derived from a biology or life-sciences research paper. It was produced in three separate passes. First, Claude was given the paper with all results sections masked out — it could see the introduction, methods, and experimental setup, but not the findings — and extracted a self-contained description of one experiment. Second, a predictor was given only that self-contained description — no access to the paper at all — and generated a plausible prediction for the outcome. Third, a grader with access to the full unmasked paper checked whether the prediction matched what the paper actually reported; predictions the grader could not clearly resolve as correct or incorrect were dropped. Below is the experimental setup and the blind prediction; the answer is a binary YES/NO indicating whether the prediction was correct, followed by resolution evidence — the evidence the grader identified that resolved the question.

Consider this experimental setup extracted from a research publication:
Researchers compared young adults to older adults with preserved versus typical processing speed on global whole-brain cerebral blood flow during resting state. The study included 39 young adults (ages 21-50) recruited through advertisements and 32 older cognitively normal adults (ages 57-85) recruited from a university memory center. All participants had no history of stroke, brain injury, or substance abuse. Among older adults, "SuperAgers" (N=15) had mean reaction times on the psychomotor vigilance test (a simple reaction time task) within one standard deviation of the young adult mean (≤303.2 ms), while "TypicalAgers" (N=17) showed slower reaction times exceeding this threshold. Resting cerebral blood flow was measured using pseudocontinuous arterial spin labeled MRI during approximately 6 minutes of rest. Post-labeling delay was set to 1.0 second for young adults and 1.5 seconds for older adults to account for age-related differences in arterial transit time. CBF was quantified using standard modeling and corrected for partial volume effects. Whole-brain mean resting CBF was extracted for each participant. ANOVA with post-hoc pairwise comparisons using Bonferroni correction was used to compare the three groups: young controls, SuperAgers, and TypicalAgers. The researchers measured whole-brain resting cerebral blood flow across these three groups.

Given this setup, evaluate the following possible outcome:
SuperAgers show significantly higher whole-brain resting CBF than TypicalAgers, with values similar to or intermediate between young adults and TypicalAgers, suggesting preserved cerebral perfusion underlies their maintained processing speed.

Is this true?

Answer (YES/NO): YES